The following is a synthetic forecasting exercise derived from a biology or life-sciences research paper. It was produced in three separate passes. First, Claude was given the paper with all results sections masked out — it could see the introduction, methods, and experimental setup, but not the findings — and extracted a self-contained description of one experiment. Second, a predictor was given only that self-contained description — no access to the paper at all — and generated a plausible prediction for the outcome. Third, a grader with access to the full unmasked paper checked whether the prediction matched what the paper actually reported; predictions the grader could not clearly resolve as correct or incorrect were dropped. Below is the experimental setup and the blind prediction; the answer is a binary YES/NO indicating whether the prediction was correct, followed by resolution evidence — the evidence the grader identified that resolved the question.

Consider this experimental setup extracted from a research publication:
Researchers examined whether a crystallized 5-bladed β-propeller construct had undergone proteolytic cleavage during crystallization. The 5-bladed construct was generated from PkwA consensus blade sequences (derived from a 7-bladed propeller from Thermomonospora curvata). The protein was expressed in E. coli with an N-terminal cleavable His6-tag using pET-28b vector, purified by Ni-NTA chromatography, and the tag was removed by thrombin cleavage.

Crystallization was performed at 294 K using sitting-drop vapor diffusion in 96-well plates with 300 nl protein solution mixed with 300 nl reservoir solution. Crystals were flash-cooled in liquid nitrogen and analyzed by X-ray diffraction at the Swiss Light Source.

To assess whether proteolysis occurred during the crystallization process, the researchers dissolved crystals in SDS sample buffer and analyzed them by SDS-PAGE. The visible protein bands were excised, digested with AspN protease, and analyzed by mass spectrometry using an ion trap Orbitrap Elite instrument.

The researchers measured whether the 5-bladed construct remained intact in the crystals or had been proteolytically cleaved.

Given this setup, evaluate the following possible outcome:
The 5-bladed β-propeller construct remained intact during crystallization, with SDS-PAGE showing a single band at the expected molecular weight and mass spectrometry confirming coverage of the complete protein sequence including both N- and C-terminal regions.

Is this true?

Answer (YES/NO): NO